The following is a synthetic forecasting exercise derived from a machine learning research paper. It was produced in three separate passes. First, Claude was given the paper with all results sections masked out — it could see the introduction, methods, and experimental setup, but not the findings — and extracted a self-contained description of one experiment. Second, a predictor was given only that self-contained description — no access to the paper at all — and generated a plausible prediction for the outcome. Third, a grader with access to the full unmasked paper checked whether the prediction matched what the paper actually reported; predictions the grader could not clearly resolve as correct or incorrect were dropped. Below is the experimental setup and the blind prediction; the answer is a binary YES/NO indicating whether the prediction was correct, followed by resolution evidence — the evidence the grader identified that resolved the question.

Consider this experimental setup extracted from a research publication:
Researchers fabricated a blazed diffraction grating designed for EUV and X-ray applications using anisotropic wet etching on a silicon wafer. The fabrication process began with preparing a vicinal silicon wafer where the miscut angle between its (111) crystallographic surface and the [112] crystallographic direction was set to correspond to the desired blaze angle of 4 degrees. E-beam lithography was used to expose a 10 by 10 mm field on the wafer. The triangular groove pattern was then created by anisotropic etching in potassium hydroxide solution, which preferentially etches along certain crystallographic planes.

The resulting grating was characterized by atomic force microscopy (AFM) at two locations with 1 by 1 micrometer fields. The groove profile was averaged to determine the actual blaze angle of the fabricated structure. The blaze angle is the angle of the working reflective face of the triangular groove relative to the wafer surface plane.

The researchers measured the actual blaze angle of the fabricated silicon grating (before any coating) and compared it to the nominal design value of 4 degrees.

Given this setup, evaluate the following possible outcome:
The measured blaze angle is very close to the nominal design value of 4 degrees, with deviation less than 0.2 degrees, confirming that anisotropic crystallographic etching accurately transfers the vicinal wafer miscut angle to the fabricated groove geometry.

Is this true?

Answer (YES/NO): NO